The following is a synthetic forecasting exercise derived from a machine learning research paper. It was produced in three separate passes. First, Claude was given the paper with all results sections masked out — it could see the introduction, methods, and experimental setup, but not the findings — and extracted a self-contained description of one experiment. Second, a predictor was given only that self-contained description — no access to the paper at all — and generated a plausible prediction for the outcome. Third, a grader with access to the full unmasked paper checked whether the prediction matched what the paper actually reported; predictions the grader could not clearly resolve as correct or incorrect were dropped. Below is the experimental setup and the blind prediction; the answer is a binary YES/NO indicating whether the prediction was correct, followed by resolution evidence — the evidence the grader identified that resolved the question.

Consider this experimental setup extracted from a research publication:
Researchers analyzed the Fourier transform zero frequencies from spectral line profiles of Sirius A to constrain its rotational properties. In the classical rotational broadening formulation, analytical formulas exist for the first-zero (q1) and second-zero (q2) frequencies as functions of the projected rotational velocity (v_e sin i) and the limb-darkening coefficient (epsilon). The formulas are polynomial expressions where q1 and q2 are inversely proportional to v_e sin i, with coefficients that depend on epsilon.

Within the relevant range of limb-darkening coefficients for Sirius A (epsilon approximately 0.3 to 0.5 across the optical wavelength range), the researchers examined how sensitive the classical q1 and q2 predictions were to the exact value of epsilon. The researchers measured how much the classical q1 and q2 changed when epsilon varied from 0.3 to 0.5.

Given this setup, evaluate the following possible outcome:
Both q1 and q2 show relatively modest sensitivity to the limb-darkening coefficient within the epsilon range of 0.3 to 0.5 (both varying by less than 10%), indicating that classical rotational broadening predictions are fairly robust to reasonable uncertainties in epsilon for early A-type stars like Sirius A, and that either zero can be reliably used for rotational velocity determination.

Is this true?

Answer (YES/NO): NO